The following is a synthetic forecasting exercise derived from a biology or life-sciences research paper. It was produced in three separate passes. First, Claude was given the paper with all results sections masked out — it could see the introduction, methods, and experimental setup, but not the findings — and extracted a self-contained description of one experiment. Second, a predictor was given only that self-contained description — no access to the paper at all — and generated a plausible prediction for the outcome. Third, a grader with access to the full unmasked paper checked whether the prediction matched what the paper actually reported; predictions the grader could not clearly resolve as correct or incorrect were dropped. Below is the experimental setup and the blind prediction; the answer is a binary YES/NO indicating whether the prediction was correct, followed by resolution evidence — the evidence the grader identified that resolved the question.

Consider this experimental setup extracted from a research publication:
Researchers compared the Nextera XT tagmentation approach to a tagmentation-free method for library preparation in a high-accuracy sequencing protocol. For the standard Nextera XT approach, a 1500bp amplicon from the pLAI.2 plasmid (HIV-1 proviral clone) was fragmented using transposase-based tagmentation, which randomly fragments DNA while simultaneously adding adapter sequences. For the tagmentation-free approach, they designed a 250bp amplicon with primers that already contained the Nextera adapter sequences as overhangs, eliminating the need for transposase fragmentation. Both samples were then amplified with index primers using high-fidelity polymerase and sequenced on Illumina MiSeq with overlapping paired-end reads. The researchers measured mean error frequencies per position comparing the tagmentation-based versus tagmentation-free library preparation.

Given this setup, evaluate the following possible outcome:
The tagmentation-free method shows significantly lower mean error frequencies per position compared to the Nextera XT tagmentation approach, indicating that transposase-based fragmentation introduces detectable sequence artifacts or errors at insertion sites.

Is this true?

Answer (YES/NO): NO